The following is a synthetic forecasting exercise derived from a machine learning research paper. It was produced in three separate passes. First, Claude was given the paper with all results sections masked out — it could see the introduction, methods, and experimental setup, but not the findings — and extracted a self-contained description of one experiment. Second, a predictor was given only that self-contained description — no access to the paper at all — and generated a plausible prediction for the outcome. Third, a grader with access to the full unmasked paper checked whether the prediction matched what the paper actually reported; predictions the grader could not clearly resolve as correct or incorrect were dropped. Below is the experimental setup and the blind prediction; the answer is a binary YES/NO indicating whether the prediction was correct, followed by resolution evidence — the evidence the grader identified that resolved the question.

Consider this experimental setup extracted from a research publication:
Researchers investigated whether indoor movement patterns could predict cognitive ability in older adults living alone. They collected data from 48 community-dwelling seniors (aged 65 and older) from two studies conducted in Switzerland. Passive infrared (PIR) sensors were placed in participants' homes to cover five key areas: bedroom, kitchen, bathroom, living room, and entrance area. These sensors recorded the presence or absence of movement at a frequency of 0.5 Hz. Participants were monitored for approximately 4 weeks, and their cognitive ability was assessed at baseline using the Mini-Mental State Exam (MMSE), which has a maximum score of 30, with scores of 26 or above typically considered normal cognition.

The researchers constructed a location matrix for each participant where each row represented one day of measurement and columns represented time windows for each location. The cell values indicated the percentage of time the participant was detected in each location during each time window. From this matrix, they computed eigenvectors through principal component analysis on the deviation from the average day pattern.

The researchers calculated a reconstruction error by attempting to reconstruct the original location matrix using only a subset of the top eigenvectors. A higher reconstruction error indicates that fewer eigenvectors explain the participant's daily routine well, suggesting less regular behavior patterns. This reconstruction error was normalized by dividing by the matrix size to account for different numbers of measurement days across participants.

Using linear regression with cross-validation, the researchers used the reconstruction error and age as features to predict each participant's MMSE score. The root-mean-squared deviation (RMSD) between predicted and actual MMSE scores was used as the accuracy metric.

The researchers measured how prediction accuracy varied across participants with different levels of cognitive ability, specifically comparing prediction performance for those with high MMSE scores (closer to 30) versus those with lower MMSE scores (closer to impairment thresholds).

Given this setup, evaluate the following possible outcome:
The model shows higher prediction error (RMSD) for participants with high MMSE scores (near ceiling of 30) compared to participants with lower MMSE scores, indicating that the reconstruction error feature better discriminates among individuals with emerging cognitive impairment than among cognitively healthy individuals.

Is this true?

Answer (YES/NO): NO